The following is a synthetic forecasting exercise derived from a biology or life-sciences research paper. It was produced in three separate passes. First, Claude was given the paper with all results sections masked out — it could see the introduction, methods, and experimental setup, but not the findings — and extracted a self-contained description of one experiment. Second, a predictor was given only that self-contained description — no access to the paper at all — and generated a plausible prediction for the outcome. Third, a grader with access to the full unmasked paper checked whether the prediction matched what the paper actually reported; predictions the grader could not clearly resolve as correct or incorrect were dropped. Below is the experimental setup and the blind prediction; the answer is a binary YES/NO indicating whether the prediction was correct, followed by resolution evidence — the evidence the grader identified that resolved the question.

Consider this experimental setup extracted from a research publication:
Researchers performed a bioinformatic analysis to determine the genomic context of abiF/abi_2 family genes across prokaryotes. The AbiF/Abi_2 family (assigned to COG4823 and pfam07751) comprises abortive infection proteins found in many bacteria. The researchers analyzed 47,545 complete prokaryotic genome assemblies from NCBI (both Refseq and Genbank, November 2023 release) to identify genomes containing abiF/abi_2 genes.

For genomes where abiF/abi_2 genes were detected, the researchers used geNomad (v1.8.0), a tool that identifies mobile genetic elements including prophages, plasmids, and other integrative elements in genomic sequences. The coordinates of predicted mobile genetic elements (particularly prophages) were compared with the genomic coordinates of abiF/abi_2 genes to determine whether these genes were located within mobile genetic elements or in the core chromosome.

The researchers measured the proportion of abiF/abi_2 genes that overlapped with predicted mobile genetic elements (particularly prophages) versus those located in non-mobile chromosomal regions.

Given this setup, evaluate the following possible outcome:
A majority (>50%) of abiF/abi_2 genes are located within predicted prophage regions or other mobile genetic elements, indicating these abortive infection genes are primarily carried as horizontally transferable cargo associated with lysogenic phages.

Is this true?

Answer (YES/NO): NO